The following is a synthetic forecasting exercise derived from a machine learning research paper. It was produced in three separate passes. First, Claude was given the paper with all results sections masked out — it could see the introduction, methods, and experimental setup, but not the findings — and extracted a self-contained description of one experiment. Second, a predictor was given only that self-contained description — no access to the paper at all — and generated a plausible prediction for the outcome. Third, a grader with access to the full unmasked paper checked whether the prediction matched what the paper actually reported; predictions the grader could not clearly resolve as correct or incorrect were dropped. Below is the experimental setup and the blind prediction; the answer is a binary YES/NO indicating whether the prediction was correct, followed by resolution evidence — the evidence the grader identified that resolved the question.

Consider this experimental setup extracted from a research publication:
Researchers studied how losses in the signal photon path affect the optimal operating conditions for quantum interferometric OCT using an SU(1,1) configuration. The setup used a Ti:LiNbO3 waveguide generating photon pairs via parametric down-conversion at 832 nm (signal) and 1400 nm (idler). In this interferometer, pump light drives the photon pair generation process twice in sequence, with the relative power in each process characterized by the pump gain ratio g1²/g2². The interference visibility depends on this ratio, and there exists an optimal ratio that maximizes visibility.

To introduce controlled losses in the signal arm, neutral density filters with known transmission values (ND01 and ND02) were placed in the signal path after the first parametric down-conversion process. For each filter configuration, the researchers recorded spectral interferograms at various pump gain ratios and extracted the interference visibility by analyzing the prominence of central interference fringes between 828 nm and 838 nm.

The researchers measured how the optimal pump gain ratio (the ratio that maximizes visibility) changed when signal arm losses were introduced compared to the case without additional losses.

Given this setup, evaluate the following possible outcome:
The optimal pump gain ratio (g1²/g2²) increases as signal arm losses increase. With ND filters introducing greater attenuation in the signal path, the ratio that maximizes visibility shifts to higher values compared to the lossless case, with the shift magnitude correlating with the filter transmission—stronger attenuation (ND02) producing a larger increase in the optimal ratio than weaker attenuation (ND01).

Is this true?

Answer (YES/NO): YES